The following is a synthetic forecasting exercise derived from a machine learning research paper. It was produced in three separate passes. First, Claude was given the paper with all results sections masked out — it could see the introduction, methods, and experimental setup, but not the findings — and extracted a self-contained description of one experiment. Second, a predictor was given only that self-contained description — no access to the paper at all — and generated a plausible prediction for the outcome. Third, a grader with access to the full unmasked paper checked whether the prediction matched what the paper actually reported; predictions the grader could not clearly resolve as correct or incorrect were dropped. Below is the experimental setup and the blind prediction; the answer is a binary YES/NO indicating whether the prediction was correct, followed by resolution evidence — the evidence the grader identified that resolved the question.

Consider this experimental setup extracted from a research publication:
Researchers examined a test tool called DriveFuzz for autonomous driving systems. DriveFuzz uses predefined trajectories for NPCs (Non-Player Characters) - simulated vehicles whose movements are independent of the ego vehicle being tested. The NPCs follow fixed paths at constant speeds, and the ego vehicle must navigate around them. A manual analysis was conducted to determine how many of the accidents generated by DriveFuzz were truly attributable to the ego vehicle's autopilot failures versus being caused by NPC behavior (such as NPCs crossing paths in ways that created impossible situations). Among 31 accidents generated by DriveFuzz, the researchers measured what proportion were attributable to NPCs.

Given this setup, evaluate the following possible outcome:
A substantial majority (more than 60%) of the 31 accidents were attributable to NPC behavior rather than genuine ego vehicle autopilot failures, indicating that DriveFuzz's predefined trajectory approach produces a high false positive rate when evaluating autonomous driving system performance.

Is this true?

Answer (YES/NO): NO